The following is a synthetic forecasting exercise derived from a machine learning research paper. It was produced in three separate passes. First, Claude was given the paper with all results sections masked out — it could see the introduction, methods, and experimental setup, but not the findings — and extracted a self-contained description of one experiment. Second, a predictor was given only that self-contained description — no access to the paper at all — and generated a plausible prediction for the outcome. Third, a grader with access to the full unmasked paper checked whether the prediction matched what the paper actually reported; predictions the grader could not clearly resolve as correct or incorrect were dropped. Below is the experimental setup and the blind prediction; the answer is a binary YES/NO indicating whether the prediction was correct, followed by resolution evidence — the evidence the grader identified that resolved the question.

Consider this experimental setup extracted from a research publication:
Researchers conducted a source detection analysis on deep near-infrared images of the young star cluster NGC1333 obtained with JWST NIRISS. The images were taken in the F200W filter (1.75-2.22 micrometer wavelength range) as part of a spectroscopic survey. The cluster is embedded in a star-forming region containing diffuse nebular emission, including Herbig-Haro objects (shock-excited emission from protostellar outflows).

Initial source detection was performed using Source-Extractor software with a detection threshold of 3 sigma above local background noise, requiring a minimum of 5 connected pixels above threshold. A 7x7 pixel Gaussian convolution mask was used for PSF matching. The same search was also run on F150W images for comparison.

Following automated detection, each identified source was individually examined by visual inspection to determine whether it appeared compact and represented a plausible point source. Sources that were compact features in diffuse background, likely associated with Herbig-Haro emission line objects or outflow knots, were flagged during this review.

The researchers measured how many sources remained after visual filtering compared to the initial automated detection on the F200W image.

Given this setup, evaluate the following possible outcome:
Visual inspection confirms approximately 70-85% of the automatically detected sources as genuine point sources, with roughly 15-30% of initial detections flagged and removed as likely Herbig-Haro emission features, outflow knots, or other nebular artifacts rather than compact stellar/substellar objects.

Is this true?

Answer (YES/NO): NO